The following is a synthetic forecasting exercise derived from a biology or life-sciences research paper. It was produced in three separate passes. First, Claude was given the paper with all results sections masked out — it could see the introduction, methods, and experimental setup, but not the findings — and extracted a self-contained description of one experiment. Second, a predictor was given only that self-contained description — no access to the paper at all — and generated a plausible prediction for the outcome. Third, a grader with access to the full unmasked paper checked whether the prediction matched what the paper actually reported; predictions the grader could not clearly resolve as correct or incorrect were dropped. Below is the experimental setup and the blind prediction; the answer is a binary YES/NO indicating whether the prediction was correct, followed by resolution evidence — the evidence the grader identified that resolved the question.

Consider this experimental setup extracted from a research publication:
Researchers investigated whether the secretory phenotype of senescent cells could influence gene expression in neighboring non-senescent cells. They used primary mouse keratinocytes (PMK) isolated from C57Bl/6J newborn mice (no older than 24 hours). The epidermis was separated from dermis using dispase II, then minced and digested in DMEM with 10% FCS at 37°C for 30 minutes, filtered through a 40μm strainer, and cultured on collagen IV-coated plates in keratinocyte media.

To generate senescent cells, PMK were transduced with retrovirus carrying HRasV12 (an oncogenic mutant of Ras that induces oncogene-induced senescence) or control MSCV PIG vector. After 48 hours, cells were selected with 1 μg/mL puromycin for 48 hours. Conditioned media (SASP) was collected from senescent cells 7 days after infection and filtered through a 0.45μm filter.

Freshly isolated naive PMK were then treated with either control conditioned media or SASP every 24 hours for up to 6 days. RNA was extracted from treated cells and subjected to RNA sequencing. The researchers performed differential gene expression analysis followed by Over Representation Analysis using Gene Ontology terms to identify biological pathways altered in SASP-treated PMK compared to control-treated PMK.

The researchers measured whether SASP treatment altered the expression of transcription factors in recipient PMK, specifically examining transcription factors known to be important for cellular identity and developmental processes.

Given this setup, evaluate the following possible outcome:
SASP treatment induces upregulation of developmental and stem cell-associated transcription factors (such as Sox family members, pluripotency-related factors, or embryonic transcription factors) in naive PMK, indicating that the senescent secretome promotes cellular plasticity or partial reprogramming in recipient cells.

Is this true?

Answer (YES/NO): YES